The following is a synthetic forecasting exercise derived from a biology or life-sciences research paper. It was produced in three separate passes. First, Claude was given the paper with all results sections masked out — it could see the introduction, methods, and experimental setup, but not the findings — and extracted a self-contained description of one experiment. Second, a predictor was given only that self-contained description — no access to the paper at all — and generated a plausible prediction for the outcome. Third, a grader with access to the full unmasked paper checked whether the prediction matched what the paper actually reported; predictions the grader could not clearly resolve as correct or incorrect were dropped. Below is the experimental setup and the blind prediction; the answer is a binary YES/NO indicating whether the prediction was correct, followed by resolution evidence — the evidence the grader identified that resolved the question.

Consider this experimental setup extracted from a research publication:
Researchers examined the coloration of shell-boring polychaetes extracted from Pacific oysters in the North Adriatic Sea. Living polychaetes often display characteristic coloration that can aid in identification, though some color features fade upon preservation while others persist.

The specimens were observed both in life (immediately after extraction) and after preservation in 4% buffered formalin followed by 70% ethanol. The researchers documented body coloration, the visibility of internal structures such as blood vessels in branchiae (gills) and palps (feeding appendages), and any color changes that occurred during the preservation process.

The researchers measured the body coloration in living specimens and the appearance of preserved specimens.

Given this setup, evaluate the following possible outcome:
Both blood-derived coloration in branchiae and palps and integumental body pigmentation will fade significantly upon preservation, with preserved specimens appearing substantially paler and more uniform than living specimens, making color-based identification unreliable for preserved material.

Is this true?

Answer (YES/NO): NO